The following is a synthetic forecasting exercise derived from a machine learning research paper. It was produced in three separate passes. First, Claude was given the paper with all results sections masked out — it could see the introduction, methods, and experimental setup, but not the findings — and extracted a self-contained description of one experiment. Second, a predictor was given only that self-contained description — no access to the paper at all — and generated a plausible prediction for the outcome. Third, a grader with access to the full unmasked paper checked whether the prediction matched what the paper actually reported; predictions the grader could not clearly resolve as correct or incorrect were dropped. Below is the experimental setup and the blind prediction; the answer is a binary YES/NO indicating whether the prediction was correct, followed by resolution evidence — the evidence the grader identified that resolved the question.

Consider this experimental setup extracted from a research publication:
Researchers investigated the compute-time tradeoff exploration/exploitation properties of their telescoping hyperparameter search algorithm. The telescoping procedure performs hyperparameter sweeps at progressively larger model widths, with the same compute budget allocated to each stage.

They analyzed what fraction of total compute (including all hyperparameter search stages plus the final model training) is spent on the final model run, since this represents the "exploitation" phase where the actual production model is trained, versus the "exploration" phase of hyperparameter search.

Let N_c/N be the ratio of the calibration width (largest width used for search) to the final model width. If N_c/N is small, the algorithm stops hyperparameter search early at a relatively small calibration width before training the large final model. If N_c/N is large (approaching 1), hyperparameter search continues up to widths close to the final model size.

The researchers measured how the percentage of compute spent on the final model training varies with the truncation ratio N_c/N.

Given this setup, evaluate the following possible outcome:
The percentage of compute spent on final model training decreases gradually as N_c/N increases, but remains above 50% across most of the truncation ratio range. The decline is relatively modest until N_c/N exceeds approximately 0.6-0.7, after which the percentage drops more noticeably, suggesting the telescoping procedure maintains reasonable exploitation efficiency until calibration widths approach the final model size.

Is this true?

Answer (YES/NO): NO